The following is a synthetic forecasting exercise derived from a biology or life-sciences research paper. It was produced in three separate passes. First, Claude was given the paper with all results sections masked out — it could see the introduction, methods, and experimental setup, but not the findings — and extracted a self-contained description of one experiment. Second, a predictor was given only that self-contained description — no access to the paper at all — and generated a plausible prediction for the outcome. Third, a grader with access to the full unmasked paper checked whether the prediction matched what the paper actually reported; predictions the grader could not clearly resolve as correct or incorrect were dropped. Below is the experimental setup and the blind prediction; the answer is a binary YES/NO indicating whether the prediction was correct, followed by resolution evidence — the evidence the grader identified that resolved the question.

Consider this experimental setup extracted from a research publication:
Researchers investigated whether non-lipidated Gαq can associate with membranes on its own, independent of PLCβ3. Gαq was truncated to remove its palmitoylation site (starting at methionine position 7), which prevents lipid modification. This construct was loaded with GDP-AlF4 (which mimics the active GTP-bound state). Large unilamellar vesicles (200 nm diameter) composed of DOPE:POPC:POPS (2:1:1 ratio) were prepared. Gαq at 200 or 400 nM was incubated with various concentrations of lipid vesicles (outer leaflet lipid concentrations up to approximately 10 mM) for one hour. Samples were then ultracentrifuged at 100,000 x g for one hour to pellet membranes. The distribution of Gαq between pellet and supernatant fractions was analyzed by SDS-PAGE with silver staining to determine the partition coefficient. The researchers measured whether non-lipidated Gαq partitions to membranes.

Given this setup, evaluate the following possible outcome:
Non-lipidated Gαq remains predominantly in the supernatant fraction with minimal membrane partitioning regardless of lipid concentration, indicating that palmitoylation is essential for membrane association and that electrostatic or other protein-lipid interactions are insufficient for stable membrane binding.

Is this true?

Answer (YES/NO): YES